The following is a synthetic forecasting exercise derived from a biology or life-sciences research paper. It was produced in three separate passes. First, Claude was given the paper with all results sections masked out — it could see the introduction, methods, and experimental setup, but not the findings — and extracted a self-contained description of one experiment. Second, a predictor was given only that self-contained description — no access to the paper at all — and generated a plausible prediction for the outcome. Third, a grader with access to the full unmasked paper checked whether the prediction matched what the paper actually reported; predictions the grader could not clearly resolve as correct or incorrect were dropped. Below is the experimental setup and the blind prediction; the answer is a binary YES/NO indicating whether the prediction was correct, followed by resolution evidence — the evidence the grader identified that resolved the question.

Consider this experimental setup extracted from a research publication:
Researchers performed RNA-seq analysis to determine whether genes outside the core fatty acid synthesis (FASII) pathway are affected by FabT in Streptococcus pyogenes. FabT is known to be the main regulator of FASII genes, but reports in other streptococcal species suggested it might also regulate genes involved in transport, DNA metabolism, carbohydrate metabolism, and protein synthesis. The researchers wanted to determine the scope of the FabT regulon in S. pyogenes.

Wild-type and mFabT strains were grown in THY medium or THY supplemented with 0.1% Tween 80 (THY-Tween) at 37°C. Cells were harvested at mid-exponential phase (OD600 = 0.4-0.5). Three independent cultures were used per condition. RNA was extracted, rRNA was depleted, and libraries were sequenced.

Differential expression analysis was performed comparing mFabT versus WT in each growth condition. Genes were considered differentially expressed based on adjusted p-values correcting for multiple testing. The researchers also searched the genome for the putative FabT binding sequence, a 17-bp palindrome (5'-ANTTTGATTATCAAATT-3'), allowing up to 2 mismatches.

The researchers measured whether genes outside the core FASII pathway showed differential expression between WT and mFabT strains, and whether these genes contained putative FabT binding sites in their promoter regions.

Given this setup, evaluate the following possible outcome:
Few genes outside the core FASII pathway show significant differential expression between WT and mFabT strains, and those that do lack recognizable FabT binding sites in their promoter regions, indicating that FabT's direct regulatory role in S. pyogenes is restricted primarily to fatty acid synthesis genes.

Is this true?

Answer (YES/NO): NO